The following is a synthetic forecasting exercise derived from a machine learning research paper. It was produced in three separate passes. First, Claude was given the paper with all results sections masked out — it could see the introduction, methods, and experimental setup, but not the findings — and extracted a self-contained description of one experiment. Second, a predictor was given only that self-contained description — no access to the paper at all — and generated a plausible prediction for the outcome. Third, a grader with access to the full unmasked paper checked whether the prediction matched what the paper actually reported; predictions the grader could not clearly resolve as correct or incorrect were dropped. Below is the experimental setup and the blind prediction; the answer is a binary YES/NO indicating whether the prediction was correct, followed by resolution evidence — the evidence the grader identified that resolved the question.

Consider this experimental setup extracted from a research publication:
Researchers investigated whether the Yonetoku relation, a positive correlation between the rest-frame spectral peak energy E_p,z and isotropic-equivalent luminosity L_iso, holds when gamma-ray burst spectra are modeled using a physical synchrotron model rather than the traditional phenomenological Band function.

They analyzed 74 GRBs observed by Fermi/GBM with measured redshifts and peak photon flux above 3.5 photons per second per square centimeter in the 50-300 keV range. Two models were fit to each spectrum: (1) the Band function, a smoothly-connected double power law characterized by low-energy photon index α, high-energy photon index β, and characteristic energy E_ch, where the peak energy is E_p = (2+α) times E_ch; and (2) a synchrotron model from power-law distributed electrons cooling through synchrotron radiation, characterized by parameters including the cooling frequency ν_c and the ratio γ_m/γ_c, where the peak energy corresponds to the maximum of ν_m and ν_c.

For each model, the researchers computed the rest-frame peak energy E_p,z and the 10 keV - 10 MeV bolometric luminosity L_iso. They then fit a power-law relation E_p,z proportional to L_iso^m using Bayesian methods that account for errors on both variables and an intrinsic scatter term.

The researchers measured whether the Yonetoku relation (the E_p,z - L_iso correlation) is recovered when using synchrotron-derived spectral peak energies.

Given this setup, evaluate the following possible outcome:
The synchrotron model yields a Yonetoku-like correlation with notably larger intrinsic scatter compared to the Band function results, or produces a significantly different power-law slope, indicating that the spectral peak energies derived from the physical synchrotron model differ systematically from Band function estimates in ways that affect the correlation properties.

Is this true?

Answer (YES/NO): NO